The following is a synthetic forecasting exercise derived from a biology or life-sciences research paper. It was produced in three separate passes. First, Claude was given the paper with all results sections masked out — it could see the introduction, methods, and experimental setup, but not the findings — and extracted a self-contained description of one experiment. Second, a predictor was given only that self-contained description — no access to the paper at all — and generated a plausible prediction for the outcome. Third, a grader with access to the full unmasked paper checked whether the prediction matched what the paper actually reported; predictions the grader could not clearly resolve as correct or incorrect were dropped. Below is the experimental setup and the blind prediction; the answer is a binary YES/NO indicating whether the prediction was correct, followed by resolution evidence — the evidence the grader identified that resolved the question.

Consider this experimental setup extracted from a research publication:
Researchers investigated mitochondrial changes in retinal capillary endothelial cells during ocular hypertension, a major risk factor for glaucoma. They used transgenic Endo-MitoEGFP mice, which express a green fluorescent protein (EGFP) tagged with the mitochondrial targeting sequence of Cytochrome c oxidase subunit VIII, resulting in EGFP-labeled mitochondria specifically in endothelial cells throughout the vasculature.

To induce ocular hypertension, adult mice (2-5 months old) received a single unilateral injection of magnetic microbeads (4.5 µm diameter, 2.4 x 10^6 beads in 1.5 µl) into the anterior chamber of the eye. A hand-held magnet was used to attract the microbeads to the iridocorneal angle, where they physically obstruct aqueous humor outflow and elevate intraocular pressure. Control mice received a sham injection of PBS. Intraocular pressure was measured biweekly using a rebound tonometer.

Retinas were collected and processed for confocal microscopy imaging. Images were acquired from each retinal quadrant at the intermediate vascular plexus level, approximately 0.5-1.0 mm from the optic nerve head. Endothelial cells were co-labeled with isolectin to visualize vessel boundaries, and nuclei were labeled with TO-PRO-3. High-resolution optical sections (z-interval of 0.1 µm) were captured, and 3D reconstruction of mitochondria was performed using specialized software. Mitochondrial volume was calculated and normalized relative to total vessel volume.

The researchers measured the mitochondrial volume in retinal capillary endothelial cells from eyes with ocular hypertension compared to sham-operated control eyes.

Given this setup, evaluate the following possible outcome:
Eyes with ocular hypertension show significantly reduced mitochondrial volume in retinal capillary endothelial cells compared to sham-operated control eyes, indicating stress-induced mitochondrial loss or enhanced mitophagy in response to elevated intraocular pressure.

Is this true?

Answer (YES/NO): NO